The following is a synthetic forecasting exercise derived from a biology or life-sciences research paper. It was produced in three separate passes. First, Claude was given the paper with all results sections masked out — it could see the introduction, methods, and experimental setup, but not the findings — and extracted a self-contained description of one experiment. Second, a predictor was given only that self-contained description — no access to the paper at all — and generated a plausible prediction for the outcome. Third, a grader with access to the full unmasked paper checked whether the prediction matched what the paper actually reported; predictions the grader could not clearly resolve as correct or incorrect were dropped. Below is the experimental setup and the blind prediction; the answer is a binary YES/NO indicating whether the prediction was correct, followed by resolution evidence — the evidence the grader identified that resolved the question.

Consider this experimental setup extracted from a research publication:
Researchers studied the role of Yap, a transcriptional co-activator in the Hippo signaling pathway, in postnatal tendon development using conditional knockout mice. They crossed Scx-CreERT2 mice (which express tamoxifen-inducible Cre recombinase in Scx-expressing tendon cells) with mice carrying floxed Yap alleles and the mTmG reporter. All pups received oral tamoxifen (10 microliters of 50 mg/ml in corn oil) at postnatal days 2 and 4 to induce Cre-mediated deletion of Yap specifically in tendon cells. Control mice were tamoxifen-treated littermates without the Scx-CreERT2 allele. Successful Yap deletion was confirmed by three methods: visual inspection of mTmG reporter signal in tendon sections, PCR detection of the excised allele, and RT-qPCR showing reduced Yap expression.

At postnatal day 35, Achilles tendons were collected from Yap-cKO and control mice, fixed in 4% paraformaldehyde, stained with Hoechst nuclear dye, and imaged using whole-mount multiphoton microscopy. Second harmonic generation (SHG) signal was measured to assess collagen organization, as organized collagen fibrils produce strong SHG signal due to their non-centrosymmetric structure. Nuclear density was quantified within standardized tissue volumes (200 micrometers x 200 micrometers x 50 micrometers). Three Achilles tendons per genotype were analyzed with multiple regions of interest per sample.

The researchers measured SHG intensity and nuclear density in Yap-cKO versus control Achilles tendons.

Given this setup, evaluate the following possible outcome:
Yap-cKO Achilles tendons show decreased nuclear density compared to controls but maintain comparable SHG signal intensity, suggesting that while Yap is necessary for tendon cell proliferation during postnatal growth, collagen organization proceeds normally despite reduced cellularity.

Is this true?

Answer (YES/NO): NO